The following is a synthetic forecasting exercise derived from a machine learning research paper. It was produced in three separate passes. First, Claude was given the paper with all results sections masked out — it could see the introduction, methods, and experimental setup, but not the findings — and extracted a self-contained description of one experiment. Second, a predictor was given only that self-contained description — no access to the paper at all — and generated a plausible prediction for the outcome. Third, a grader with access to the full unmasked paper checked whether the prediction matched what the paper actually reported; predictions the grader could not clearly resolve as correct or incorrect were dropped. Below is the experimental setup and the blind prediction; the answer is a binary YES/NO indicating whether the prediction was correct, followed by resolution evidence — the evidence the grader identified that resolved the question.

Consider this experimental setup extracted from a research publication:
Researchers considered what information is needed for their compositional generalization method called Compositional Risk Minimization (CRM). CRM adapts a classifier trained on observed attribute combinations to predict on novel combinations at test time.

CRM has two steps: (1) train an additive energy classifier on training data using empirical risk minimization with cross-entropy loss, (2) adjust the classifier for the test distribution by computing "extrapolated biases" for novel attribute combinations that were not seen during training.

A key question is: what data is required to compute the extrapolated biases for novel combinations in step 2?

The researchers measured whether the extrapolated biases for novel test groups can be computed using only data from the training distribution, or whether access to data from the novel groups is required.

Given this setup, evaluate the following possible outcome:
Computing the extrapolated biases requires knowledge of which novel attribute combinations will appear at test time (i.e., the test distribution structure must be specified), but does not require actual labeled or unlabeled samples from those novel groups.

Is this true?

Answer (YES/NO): NO